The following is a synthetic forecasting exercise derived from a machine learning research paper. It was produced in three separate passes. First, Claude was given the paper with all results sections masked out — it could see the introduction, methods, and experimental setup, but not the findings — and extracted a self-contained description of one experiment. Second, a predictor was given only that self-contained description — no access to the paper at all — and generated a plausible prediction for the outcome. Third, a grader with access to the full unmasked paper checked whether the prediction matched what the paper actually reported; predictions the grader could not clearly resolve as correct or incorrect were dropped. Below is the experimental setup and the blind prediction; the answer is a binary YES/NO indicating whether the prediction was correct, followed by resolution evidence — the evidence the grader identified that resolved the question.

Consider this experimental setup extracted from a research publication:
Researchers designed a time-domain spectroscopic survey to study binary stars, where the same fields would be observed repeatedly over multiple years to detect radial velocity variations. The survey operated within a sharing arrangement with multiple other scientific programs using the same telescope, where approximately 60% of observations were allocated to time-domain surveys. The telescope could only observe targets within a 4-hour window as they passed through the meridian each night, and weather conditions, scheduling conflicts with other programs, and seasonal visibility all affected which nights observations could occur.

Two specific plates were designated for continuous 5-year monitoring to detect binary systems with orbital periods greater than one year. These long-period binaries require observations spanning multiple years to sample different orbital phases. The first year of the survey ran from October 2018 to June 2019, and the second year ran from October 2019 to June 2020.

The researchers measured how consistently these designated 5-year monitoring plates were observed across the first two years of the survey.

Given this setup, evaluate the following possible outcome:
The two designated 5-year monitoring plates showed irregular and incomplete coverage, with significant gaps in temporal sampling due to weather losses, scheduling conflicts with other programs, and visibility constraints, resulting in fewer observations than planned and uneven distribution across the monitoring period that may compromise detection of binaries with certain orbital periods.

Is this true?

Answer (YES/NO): NO